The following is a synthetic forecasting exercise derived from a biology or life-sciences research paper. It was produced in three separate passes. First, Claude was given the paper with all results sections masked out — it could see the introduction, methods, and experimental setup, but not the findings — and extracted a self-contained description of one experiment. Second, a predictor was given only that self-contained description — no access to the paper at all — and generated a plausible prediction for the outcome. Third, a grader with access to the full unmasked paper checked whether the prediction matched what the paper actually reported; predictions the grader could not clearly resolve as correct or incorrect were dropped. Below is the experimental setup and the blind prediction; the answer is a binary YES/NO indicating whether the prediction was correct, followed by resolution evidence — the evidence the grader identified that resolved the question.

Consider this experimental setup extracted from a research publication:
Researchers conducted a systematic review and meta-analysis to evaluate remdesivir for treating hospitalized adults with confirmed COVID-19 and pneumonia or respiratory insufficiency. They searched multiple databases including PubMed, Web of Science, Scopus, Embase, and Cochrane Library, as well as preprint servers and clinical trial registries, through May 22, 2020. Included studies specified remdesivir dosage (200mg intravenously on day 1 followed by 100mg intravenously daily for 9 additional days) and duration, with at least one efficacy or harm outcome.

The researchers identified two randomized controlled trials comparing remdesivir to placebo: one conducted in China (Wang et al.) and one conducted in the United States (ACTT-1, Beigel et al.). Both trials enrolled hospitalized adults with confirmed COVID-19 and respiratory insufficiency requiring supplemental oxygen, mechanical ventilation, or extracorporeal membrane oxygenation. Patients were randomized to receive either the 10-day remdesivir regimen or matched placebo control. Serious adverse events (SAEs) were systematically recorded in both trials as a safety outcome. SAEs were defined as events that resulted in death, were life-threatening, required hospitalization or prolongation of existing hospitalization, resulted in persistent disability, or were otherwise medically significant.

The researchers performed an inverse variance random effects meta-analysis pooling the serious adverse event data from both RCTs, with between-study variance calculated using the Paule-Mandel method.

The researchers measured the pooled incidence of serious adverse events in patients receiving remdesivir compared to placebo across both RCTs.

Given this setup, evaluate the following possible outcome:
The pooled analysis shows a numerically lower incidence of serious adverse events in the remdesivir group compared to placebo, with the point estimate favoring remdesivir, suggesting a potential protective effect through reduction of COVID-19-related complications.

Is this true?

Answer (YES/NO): YES